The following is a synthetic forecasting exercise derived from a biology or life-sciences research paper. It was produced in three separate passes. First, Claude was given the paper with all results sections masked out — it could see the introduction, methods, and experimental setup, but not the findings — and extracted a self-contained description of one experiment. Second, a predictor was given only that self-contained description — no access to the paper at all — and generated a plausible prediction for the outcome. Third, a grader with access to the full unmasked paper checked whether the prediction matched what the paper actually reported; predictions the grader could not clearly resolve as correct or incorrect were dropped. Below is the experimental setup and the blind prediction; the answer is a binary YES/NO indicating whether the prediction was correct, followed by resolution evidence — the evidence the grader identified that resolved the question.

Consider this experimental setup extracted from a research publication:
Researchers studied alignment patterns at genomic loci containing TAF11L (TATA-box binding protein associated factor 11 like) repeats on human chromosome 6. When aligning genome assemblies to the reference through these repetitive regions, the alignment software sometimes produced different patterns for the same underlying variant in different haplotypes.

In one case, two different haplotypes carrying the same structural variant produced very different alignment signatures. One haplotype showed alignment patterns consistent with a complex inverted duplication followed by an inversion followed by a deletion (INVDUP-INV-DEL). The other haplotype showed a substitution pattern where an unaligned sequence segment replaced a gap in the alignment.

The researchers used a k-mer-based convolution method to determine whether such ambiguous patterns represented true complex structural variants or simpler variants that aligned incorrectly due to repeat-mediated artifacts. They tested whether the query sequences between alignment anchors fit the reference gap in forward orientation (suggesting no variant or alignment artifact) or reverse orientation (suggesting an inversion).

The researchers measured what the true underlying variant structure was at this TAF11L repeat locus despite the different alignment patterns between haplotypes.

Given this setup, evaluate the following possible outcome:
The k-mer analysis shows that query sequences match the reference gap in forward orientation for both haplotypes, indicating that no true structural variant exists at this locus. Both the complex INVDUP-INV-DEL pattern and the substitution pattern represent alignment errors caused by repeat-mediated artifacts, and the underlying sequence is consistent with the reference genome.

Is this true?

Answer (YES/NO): NO